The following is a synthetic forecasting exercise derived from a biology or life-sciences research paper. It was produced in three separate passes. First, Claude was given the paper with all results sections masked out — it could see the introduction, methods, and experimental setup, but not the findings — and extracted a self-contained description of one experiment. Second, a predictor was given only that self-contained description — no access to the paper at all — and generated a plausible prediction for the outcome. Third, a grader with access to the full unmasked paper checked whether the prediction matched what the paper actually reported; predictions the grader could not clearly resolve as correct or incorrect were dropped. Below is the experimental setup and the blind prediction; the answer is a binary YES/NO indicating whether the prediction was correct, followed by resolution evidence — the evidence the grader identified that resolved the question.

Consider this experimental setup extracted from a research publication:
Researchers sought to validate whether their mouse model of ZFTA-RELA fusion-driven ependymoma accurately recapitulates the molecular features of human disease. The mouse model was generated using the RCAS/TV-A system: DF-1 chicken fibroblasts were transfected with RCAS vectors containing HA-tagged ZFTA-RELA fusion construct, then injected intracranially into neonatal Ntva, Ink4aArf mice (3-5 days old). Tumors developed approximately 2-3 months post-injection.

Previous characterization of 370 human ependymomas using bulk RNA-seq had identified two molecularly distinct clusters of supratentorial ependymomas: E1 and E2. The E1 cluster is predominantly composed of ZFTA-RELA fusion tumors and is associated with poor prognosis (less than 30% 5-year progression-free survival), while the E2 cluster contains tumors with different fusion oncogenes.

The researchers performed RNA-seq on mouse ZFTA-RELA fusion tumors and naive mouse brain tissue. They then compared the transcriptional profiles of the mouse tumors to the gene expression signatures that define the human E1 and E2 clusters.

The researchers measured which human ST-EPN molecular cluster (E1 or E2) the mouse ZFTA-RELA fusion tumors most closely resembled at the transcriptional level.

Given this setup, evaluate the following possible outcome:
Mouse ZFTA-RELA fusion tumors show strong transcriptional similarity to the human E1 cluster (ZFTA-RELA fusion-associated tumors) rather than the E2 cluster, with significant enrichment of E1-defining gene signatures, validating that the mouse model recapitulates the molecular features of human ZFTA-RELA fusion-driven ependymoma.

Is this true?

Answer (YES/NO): YES